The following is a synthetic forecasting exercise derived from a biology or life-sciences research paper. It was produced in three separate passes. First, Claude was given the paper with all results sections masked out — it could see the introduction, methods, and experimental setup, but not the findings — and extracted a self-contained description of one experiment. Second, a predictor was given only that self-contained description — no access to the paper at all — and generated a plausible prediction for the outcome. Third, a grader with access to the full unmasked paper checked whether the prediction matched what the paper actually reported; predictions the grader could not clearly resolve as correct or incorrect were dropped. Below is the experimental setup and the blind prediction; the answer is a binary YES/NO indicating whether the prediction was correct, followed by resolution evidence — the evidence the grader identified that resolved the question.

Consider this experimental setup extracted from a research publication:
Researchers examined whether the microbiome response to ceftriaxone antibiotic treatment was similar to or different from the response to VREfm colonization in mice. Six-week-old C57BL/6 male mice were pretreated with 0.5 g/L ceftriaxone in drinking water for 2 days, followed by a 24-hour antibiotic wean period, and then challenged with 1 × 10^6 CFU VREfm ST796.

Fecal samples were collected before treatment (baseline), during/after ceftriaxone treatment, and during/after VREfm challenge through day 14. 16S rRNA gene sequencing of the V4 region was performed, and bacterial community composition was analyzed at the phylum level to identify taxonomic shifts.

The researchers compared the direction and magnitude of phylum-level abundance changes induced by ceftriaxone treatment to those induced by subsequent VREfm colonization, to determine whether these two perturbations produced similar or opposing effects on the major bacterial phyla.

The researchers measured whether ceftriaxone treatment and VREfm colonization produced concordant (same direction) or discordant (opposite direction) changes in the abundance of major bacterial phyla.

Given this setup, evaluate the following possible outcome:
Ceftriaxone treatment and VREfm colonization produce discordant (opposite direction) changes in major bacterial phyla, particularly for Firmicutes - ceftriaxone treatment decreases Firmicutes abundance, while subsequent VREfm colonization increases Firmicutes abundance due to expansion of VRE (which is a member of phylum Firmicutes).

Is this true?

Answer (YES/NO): NO